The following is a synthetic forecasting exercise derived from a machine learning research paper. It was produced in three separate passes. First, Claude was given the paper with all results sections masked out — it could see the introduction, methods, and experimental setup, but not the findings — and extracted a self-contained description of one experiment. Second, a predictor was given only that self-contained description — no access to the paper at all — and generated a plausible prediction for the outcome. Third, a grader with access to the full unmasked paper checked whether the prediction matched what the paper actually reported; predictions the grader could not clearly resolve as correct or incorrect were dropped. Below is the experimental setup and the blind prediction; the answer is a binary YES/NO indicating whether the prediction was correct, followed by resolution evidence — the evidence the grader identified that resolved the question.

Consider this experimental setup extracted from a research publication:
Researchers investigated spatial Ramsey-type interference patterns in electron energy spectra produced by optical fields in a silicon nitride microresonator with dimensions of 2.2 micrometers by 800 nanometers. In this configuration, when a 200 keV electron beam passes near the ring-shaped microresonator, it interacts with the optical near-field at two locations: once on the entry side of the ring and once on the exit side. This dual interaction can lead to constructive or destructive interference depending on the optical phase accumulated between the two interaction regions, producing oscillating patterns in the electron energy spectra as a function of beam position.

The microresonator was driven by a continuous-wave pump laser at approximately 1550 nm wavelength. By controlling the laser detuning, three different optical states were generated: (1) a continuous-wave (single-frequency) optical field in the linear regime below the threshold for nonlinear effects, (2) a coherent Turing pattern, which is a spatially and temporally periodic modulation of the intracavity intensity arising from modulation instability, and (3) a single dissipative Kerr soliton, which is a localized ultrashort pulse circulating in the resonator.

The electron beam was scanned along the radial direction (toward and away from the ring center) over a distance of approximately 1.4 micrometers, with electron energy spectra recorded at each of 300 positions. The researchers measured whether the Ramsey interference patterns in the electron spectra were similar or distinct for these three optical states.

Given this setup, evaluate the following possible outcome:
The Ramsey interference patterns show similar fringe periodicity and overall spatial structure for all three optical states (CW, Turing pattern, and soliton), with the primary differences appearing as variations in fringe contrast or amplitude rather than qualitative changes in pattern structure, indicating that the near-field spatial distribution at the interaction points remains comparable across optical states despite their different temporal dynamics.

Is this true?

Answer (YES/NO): NO